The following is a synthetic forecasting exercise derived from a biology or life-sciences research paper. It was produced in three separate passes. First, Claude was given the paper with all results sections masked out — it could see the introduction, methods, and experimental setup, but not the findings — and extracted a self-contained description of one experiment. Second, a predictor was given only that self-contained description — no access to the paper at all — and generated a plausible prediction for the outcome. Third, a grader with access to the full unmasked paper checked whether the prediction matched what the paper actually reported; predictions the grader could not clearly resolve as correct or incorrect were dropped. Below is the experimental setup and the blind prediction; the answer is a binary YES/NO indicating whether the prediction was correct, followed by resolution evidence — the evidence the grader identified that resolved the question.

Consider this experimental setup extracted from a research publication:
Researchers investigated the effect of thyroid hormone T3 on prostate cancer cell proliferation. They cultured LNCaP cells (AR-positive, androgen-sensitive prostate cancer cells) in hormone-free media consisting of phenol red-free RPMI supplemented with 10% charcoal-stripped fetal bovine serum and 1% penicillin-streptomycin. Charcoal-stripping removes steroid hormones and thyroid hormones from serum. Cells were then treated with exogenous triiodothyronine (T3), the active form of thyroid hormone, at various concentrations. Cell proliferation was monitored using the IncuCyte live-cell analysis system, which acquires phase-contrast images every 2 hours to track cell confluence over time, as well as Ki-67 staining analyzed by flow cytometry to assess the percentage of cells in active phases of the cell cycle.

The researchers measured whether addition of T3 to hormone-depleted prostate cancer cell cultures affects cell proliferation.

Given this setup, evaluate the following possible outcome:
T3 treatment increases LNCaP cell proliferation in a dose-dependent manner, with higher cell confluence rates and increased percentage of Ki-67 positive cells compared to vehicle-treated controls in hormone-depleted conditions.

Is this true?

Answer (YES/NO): YES